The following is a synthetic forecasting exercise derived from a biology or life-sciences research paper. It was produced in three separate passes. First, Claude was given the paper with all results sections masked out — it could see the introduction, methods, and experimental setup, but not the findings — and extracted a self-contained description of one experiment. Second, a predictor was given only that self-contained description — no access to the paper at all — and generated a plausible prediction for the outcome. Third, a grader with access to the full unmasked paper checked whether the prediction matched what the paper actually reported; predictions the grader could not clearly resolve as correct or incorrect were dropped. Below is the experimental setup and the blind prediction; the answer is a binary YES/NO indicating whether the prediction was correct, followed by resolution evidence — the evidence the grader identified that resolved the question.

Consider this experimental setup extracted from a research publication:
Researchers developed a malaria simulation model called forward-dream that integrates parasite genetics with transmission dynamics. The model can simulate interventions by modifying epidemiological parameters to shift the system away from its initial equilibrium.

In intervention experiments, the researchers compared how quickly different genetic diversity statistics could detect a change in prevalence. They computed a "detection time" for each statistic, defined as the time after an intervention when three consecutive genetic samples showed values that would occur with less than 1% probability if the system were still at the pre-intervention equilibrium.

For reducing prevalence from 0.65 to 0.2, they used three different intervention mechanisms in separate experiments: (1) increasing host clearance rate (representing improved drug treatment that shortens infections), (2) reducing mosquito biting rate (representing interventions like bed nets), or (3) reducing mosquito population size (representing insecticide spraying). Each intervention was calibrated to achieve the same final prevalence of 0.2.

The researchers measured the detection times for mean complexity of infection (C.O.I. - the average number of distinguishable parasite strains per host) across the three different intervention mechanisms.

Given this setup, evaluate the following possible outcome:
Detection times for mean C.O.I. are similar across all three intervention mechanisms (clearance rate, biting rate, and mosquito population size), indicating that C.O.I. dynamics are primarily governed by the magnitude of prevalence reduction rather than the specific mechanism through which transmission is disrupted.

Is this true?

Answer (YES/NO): NO